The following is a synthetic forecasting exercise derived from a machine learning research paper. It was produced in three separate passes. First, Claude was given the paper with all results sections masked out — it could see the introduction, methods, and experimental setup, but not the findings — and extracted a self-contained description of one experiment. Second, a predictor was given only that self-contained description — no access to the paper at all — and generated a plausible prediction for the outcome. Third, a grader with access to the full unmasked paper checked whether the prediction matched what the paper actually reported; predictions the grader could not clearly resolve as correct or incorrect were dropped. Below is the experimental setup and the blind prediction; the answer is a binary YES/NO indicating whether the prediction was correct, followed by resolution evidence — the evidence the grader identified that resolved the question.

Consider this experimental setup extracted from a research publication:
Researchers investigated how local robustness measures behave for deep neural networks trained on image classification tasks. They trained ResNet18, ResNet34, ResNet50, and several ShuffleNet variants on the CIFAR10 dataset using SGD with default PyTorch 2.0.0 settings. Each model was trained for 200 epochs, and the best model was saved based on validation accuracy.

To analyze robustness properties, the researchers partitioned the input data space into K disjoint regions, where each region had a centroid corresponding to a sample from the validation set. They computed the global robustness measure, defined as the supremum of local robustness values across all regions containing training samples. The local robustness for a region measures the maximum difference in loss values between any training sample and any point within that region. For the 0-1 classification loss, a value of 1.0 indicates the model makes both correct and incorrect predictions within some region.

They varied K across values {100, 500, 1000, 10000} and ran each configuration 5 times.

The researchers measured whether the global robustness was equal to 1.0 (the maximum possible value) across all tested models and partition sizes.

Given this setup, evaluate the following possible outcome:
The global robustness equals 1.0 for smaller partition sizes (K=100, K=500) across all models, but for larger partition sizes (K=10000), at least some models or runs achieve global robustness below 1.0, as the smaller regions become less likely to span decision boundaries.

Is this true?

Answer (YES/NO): NO